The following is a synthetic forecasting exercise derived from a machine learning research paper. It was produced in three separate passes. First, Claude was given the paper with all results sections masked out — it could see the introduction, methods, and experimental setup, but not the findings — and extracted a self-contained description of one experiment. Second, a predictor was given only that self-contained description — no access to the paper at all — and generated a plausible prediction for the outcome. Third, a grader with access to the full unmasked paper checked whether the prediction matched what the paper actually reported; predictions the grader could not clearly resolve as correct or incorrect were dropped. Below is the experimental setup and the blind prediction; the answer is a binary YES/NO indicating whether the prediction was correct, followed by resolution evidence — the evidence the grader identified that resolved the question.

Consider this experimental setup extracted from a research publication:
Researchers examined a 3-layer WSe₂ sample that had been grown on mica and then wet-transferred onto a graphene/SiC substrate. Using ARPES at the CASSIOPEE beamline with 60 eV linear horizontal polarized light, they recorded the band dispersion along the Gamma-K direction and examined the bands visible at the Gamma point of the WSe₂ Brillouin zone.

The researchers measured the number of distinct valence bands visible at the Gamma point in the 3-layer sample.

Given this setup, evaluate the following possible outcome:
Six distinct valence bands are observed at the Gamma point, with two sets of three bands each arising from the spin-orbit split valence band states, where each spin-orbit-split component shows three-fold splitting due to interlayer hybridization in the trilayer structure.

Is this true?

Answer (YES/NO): NO